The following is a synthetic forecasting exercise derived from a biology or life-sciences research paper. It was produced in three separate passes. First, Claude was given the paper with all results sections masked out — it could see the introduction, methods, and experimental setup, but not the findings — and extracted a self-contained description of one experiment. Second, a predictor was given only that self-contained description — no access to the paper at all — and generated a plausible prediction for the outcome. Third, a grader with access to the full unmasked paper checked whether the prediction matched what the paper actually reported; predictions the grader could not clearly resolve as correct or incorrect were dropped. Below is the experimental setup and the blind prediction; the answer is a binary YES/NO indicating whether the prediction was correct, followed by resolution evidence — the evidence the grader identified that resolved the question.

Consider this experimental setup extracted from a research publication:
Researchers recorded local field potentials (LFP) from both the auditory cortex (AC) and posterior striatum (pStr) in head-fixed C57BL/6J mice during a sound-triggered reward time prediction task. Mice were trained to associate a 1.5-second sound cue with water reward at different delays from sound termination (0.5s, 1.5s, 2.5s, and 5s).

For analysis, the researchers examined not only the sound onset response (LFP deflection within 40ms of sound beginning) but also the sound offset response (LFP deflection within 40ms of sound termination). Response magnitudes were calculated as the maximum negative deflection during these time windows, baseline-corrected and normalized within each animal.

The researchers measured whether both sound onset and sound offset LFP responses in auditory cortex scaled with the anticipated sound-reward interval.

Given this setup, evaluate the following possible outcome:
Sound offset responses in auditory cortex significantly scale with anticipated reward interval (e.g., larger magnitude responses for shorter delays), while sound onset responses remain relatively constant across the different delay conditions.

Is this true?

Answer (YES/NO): NO